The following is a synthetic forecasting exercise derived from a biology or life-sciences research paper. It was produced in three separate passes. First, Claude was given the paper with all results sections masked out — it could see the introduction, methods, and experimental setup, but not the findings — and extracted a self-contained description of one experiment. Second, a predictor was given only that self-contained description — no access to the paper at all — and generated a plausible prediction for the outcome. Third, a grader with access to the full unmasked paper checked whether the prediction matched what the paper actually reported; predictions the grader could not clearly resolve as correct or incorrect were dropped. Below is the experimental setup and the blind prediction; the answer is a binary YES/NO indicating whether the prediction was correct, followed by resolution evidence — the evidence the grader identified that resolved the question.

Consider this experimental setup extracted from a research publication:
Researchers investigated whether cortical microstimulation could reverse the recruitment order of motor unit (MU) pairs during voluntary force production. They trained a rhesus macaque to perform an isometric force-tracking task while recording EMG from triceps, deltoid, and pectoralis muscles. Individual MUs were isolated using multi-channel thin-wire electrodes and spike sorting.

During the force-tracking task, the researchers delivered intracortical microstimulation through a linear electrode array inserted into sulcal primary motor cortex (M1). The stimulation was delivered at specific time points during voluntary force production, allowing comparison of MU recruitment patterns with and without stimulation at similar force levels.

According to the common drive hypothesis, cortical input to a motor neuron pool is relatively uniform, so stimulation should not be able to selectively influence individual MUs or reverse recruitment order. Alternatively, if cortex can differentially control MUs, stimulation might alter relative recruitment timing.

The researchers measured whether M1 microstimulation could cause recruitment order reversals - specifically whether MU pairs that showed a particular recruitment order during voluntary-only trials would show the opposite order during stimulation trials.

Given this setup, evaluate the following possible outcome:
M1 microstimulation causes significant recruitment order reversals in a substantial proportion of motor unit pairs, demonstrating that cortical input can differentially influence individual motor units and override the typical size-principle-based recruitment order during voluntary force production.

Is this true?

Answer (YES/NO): YES